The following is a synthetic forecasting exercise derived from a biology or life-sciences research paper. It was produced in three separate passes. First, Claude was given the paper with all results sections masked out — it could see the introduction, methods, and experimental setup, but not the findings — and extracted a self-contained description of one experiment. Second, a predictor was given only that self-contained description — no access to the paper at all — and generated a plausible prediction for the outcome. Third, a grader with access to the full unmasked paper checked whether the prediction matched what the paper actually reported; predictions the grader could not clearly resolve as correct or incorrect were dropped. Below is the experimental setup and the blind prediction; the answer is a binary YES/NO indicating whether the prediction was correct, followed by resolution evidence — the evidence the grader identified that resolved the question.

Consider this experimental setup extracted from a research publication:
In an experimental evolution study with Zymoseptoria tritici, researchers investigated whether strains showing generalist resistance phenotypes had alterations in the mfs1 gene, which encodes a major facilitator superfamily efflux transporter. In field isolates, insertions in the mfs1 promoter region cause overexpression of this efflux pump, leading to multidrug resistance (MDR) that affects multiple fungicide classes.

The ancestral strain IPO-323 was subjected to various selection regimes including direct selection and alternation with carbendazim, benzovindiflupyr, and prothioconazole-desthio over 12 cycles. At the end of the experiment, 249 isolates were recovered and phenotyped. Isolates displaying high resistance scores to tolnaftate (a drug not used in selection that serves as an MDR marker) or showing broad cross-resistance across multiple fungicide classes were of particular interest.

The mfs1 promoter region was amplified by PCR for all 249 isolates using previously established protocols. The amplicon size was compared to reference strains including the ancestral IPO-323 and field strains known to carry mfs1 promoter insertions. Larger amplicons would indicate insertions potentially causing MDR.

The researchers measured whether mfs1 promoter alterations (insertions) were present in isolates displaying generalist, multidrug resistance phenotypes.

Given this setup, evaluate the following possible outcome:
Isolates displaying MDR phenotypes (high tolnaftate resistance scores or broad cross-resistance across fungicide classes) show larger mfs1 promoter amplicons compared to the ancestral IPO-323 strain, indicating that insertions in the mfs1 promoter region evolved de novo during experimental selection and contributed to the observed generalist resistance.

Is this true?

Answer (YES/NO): NO